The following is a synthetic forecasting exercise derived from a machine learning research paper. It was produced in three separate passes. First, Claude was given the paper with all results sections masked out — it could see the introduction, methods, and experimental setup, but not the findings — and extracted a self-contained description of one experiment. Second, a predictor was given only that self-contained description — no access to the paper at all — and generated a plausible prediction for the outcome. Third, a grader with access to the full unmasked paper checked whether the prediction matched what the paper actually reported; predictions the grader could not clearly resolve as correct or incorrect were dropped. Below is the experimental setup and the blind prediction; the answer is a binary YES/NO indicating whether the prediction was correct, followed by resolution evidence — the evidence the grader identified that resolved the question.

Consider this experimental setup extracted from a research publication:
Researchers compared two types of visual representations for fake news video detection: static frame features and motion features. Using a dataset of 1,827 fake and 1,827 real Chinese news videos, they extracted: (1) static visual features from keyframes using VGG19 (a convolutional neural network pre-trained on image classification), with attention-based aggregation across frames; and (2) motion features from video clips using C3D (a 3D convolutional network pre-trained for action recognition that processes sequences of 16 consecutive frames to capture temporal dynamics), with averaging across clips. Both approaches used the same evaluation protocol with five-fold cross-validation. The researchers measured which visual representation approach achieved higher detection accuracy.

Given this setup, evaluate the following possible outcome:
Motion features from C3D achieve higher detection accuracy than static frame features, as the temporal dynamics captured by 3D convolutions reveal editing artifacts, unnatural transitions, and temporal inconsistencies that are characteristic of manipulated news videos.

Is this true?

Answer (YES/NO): NO